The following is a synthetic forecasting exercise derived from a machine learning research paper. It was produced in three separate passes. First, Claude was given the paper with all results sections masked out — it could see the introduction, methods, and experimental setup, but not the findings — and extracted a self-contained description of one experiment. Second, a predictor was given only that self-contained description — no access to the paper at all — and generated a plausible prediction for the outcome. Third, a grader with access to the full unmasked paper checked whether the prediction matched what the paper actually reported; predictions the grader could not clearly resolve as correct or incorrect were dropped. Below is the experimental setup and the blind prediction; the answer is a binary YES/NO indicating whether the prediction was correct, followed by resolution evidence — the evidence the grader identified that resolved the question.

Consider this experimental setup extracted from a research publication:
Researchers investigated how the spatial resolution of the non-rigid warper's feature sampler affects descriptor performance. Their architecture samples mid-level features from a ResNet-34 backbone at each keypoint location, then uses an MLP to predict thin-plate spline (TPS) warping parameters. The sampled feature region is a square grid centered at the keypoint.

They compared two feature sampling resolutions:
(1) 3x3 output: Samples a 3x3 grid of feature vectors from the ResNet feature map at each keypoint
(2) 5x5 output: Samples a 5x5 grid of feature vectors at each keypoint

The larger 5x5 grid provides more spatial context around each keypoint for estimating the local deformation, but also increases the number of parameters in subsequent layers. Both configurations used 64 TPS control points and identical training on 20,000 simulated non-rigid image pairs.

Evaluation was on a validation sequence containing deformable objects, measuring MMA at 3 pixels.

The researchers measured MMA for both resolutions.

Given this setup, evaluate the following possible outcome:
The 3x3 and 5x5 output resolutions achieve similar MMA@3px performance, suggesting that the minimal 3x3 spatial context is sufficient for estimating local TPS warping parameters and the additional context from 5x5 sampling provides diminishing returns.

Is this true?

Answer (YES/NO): NO